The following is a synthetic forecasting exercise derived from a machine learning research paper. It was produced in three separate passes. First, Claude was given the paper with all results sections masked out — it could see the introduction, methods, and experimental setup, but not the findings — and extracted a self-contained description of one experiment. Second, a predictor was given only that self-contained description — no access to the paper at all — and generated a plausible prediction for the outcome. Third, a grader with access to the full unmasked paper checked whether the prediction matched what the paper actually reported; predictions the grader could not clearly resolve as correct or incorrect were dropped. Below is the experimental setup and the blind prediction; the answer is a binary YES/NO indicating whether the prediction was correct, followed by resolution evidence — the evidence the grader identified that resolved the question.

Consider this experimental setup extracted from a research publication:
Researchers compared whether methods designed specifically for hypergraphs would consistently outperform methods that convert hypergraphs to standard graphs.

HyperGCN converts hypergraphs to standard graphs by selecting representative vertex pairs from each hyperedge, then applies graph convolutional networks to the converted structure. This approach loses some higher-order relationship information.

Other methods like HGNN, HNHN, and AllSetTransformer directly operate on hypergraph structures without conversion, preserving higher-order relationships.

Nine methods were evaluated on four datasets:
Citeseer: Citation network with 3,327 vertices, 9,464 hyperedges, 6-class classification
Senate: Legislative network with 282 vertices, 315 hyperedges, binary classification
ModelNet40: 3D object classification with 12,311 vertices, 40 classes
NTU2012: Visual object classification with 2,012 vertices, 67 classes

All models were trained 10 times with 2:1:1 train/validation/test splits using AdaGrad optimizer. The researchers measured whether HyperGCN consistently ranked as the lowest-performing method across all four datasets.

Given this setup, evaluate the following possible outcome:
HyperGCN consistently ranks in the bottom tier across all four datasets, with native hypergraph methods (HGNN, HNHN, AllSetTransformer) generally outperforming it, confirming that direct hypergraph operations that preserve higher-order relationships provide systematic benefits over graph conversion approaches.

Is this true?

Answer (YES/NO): YES